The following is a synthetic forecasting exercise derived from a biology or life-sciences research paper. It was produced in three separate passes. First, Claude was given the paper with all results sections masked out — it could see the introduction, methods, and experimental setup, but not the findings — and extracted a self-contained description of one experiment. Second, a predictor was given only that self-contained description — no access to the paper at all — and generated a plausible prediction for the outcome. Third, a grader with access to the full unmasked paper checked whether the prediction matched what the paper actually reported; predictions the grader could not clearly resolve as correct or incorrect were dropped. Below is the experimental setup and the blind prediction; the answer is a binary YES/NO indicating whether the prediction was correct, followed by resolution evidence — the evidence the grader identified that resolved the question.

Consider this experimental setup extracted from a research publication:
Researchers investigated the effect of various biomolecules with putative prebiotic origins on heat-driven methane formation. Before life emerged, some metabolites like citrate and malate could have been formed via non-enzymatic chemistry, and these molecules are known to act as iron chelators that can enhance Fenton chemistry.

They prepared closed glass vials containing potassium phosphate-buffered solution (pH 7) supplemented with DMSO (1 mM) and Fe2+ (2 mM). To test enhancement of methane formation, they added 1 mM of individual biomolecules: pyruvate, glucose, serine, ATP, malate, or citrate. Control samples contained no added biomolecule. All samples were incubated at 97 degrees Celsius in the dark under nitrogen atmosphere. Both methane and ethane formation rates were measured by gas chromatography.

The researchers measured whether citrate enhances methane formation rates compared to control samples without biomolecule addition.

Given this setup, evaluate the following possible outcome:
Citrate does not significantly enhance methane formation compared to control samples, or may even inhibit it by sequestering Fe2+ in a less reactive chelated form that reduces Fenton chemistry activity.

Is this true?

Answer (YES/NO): NO